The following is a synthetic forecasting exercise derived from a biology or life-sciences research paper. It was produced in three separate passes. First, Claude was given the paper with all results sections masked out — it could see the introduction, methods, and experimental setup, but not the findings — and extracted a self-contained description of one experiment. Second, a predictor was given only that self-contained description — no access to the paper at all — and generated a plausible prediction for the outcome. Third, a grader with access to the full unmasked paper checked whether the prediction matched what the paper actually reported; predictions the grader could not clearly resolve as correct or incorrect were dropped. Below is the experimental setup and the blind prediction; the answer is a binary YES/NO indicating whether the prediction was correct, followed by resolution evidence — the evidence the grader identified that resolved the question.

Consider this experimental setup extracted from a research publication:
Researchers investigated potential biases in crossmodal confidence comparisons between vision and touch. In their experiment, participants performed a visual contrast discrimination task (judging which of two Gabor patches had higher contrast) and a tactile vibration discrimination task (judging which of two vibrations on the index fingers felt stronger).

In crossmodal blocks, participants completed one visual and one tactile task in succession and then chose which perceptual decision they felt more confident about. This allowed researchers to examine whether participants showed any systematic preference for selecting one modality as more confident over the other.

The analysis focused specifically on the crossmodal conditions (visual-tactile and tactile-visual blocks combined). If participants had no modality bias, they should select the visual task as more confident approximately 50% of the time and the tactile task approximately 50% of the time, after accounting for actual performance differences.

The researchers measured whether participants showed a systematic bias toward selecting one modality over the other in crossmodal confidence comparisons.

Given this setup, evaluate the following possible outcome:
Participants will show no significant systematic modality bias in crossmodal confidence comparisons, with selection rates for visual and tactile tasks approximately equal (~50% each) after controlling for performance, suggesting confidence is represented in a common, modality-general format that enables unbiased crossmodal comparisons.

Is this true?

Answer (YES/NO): NO